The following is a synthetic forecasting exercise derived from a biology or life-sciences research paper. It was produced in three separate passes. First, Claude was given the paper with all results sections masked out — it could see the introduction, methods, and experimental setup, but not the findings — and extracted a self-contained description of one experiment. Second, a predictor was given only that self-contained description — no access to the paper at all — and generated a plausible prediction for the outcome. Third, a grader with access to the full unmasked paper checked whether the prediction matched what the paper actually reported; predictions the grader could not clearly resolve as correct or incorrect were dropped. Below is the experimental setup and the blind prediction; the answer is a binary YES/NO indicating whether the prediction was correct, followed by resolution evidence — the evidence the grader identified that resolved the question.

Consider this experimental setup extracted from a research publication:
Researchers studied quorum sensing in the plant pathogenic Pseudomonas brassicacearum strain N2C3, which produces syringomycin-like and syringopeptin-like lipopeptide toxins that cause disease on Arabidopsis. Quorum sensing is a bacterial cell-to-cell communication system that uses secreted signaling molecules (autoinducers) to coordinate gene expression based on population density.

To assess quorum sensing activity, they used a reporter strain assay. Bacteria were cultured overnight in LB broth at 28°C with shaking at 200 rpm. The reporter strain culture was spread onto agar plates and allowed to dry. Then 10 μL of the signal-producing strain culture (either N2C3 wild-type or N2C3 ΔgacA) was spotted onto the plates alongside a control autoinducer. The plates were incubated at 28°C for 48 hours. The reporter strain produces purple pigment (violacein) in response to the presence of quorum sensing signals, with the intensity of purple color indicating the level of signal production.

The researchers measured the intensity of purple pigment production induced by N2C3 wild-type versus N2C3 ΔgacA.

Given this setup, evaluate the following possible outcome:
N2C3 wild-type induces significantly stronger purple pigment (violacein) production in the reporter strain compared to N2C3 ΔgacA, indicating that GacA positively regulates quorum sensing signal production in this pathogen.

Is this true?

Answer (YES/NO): NO